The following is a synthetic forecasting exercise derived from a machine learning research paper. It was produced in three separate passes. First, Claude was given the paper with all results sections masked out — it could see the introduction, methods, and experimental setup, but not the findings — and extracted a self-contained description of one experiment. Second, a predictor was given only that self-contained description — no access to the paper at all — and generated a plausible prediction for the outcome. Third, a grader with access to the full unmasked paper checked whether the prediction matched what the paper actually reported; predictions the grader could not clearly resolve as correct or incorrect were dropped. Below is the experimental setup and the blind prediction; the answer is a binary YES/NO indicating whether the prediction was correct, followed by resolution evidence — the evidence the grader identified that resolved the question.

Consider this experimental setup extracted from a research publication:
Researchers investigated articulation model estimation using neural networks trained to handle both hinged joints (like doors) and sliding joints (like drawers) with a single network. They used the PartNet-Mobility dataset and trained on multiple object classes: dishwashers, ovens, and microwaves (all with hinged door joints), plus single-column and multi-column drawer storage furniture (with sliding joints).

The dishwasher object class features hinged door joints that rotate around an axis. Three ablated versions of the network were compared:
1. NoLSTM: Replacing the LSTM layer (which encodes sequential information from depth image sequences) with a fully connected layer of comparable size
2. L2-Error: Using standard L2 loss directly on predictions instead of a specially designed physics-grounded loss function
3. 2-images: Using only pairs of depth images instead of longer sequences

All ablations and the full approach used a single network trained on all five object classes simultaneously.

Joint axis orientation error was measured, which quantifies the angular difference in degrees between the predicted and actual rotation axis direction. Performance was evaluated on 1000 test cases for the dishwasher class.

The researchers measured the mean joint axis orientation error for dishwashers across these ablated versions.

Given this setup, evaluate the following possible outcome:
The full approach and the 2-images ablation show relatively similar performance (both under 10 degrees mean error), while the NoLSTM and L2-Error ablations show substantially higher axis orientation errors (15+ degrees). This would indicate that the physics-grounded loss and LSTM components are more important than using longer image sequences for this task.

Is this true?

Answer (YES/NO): NO